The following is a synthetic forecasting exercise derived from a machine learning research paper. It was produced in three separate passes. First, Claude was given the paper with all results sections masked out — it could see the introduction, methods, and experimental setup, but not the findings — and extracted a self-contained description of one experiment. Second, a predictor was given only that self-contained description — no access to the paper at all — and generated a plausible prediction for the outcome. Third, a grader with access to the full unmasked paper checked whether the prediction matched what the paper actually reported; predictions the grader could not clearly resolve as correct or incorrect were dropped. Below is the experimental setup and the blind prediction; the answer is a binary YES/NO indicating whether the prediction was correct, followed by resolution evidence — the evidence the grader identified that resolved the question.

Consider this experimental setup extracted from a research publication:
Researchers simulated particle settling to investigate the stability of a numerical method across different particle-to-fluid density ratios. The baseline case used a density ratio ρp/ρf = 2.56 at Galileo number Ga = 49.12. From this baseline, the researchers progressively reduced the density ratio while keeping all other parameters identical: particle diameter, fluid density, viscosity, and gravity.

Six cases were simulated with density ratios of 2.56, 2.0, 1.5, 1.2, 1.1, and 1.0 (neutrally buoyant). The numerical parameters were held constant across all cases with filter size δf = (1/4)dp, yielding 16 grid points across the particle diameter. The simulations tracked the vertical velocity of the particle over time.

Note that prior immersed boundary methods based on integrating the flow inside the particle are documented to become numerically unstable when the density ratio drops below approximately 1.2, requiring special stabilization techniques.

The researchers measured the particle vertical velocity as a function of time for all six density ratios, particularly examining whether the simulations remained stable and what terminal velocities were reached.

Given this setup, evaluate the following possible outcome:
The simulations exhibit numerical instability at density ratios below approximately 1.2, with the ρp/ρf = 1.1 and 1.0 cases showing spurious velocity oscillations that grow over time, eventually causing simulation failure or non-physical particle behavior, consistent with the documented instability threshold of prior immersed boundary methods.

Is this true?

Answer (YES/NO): NO